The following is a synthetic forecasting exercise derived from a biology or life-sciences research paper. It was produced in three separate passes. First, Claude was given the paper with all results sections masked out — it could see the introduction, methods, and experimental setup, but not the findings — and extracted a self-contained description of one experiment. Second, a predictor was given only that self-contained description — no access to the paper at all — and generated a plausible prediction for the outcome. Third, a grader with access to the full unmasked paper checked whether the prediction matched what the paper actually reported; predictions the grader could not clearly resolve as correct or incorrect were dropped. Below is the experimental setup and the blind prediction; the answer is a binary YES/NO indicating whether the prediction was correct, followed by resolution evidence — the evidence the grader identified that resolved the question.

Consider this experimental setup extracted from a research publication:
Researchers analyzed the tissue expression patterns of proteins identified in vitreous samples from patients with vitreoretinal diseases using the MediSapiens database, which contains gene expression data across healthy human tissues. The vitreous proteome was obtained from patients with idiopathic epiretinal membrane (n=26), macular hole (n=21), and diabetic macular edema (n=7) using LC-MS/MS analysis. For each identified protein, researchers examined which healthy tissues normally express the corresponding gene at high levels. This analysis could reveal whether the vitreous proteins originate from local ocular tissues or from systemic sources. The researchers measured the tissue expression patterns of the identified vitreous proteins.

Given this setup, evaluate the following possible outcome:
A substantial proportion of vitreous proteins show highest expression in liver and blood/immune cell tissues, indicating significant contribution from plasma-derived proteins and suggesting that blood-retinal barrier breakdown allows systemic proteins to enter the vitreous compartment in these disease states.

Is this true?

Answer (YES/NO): NO